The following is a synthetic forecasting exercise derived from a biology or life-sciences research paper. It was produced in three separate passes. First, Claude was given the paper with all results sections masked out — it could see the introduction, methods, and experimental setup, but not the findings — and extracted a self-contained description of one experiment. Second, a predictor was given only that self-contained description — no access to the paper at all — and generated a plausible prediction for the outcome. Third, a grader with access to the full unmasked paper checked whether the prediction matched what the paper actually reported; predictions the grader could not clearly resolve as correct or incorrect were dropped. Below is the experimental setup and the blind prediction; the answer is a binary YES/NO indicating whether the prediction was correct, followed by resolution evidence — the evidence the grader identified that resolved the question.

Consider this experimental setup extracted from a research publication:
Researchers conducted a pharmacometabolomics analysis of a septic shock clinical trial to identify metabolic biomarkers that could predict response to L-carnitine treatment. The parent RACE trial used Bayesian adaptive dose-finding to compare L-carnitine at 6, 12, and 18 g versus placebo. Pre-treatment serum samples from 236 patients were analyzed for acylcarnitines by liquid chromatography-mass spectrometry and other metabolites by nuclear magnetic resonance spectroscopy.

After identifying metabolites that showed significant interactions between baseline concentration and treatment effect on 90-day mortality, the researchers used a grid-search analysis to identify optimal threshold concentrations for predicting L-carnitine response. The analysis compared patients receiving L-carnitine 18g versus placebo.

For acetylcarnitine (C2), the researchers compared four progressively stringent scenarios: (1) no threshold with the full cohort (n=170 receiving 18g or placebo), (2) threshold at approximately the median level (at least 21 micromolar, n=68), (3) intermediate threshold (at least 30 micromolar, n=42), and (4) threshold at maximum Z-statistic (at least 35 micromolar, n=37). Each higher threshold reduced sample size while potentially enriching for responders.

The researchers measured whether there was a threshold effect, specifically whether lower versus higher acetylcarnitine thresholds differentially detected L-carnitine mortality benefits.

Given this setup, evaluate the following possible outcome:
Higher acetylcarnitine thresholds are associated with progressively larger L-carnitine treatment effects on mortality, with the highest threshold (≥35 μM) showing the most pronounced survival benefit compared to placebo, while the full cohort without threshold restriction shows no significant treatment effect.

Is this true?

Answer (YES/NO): YES